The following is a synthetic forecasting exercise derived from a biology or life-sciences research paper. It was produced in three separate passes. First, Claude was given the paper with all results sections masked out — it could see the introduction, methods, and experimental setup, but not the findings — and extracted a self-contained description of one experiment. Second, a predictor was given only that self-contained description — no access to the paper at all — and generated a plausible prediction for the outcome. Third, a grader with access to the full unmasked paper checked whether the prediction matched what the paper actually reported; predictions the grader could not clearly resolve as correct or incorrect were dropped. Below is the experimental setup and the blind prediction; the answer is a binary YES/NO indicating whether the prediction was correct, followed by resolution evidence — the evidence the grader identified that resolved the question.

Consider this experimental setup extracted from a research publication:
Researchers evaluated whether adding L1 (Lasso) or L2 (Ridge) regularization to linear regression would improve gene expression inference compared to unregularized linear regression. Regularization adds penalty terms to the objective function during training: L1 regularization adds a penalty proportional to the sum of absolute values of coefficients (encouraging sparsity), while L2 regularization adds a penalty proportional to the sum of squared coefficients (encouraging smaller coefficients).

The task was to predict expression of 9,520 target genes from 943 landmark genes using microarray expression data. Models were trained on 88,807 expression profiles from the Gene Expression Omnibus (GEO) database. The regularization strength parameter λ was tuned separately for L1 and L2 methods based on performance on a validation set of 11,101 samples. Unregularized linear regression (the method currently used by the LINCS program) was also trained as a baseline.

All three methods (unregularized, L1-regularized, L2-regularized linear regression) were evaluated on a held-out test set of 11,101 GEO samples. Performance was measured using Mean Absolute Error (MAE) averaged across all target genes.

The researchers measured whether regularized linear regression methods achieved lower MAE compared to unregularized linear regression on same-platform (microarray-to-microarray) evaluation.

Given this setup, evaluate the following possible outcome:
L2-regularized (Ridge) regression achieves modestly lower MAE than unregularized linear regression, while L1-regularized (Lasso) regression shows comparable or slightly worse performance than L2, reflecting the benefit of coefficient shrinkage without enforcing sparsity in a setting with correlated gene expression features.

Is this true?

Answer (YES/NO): NO